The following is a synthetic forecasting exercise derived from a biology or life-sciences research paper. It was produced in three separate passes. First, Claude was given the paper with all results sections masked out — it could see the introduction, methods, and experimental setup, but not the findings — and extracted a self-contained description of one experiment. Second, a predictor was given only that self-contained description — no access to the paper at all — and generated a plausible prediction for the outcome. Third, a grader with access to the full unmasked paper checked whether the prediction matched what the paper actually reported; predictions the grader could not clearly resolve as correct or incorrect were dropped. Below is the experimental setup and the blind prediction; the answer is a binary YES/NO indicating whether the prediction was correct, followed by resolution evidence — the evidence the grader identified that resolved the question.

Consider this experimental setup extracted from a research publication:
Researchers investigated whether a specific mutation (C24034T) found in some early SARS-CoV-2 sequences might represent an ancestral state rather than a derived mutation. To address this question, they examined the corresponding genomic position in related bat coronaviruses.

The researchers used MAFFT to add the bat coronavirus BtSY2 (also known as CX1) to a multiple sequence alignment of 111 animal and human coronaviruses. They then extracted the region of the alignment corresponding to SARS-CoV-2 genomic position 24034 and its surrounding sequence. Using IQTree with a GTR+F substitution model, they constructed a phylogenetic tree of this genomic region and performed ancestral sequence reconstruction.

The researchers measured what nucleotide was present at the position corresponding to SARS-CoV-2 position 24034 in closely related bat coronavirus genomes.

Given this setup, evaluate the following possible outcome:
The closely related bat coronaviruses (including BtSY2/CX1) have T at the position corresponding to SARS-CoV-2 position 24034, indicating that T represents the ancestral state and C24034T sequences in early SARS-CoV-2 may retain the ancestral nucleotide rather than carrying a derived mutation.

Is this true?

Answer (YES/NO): YES